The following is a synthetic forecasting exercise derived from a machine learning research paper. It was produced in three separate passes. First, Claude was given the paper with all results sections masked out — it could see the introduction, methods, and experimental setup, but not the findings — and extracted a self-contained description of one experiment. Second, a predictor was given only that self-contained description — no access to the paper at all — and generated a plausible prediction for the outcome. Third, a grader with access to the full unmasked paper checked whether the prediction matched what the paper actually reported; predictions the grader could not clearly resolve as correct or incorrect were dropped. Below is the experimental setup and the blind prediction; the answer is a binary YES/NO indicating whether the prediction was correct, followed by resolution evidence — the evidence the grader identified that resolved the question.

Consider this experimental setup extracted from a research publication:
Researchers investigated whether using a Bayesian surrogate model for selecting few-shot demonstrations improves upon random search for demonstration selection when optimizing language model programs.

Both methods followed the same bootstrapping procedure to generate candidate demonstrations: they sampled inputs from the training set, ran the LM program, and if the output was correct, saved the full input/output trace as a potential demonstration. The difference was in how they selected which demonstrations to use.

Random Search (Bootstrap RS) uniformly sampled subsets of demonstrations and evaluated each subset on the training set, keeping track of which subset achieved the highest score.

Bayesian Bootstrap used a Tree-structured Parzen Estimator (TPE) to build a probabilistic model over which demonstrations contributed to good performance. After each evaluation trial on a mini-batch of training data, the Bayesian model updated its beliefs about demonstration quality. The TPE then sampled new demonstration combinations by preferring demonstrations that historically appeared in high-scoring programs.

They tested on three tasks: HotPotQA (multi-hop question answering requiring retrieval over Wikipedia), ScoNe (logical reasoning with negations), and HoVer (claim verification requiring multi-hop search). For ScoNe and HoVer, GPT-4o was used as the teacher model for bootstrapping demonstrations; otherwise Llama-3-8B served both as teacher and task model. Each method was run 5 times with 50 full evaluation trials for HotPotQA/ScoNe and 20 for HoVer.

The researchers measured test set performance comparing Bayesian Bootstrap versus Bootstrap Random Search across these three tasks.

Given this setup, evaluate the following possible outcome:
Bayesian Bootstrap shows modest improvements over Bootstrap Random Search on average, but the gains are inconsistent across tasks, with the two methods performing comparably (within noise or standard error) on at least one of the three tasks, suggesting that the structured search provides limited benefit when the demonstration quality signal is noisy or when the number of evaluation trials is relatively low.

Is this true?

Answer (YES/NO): YES